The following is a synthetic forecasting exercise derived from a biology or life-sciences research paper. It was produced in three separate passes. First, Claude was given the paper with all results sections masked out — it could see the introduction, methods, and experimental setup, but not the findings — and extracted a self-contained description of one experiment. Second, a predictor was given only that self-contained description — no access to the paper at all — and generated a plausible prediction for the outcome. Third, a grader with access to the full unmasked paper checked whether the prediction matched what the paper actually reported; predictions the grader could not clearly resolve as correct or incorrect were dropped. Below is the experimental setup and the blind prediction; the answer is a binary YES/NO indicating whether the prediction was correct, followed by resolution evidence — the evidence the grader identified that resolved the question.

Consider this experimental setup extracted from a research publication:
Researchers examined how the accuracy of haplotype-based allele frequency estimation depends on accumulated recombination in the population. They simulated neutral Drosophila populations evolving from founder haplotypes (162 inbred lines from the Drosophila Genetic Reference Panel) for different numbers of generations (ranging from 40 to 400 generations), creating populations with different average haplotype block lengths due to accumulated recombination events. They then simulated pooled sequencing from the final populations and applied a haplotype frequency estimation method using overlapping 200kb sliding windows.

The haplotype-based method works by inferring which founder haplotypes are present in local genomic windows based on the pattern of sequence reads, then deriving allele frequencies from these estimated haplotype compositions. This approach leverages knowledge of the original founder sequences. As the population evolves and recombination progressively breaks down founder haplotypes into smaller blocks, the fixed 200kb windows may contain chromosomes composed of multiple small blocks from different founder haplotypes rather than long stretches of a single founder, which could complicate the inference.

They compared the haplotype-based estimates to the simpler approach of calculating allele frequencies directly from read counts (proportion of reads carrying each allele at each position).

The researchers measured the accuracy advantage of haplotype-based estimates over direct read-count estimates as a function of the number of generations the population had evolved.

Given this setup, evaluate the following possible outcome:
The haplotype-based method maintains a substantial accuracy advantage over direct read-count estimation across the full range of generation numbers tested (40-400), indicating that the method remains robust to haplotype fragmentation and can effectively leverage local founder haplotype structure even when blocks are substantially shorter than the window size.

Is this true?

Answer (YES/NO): NO